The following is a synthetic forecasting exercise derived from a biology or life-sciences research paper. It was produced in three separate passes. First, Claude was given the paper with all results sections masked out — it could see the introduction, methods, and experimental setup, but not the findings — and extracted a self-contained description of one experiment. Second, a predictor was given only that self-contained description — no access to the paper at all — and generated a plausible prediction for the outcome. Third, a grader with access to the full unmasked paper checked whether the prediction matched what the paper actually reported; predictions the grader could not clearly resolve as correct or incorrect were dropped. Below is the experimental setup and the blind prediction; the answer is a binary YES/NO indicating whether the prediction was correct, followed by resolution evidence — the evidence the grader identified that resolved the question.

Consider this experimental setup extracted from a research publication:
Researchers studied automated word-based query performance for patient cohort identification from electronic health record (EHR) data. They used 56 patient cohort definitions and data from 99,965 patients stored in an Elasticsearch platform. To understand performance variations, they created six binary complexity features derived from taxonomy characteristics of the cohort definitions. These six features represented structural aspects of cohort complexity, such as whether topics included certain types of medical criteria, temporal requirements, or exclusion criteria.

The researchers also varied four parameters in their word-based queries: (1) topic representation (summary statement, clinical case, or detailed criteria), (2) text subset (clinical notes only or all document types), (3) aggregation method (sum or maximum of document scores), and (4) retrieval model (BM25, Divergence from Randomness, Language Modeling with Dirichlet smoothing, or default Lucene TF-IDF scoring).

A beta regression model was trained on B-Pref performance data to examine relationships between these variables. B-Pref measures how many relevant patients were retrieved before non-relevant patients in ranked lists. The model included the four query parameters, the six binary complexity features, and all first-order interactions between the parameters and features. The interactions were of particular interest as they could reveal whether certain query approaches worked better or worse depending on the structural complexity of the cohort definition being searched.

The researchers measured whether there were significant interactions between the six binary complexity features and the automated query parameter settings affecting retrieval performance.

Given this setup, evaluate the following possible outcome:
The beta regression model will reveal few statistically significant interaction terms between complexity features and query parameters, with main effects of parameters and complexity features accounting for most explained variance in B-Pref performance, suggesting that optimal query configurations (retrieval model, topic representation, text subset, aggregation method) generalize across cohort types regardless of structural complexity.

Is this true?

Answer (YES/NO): NO